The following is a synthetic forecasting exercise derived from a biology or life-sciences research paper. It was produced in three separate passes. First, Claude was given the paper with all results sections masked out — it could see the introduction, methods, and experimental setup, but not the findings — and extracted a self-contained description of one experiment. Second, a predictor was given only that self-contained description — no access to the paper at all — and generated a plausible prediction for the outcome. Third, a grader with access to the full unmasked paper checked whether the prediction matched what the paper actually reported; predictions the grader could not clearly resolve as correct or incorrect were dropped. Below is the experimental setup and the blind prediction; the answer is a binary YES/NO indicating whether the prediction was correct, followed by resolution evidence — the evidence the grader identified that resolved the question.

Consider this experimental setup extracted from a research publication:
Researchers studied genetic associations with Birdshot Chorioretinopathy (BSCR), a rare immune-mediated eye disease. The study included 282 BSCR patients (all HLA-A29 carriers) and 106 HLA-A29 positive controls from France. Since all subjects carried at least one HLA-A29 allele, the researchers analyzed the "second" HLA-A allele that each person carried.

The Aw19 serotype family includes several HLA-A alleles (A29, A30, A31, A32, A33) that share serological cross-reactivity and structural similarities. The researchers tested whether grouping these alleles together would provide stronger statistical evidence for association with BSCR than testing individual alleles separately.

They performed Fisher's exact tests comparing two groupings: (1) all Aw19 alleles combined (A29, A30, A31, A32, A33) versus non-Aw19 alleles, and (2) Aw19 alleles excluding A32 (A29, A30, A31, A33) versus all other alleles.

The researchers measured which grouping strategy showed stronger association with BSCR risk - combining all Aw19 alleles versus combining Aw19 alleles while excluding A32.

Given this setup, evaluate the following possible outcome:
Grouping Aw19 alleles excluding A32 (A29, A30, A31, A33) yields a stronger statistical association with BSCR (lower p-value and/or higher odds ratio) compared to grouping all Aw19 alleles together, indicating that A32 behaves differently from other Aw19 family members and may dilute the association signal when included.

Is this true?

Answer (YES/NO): YES